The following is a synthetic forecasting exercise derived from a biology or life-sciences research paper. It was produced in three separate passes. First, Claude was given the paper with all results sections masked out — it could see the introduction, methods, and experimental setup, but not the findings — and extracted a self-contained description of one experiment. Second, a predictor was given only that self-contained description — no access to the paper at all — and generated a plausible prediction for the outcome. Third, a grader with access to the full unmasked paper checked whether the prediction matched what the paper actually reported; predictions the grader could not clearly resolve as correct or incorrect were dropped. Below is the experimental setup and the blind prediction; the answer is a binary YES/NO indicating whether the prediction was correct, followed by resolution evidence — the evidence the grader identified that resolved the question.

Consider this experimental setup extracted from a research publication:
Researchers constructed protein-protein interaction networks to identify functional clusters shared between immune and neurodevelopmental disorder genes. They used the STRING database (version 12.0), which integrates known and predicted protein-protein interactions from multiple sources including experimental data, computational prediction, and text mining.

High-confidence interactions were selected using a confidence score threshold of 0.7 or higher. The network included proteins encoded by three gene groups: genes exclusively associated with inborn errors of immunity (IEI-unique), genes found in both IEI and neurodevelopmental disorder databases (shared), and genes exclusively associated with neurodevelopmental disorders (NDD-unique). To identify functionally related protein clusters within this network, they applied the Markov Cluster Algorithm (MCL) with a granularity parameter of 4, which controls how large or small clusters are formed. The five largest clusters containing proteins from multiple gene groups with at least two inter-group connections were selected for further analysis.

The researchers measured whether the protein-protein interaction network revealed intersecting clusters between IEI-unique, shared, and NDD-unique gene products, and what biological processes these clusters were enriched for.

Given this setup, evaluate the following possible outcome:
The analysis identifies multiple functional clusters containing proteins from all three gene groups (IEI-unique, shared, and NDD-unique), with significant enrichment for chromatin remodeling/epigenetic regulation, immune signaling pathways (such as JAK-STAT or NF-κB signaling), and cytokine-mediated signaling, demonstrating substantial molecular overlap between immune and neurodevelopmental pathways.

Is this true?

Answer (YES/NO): NO